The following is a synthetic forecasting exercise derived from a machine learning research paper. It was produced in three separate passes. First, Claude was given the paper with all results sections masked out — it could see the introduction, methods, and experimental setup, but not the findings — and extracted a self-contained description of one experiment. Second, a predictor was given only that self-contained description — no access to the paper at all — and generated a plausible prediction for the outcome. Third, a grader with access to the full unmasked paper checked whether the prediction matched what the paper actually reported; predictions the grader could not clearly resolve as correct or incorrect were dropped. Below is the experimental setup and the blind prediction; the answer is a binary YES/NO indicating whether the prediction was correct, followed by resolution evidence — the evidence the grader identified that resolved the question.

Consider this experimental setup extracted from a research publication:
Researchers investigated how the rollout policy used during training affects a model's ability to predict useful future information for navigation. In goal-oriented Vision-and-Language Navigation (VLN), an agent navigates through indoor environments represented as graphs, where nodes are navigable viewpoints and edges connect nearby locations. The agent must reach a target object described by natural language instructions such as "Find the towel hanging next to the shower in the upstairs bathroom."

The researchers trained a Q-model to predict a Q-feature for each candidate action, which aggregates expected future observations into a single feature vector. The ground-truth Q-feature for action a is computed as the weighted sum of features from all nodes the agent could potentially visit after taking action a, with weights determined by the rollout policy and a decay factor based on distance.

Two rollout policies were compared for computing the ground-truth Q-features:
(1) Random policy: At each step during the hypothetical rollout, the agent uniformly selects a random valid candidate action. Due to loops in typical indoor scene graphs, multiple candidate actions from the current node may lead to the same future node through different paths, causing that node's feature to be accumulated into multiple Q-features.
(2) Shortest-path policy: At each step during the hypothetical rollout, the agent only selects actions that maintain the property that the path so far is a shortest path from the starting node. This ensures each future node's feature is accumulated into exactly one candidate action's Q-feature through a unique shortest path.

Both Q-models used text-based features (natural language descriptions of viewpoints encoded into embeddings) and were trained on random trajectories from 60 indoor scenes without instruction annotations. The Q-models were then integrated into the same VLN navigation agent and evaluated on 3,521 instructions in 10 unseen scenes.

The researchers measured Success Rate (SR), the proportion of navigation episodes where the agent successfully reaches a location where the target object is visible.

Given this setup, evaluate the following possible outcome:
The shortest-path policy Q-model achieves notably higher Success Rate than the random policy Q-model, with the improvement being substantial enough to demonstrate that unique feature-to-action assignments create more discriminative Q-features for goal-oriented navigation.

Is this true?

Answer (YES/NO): NO